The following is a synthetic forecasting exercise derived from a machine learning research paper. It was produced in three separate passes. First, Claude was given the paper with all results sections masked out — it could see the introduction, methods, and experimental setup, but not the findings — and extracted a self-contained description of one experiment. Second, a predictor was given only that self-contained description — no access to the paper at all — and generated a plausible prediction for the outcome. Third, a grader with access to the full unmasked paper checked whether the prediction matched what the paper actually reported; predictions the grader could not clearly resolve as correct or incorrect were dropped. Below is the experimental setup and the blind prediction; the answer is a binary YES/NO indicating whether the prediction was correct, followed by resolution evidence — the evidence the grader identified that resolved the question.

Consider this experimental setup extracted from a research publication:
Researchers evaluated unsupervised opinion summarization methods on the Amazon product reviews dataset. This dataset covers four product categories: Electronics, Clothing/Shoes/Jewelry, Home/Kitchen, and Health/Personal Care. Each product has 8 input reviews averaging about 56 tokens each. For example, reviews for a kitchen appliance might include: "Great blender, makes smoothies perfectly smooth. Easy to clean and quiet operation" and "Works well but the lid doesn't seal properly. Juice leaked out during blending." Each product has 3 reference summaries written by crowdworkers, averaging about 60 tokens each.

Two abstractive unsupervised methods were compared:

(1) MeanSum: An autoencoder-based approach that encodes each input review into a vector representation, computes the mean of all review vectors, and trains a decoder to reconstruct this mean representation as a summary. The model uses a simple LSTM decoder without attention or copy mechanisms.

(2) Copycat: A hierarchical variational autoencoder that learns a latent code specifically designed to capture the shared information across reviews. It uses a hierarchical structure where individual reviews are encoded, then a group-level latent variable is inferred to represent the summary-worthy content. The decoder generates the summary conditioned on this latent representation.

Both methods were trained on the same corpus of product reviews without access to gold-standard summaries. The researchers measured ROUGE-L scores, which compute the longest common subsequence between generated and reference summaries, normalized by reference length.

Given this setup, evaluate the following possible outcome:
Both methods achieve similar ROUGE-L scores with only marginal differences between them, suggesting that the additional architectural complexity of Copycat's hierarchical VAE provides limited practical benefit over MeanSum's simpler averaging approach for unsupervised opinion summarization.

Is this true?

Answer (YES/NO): NO